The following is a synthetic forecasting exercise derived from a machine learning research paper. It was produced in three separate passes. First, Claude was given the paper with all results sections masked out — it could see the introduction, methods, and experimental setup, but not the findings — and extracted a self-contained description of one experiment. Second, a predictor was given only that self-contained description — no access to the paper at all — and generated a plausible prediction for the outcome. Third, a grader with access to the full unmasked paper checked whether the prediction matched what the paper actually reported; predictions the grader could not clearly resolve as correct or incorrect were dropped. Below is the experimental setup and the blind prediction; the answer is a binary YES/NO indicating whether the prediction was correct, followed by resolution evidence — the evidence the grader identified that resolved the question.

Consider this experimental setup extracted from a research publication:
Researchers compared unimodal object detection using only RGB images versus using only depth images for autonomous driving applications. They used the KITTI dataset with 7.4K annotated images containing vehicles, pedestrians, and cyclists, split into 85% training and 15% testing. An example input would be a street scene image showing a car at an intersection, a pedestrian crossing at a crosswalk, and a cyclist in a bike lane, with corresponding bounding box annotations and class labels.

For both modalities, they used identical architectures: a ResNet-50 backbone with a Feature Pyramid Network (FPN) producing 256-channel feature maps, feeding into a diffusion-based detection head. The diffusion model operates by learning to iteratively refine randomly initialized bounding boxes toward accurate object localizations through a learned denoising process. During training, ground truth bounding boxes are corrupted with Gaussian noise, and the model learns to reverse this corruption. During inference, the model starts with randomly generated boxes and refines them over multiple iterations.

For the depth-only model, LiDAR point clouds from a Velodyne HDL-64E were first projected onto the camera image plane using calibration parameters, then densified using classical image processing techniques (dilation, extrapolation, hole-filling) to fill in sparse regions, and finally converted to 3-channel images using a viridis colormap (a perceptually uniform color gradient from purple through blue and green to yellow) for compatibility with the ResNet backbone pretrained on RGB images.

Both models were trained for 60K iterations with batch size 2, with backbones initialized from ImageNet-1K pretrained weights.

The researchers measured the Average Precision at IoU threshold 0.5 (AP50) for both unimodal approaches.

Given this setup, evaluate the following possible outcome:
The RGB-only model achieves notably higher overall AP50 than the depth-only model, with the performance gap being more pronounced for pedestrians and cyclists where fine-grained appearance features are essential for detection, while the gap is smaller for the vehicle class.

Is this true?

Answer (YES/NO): NO